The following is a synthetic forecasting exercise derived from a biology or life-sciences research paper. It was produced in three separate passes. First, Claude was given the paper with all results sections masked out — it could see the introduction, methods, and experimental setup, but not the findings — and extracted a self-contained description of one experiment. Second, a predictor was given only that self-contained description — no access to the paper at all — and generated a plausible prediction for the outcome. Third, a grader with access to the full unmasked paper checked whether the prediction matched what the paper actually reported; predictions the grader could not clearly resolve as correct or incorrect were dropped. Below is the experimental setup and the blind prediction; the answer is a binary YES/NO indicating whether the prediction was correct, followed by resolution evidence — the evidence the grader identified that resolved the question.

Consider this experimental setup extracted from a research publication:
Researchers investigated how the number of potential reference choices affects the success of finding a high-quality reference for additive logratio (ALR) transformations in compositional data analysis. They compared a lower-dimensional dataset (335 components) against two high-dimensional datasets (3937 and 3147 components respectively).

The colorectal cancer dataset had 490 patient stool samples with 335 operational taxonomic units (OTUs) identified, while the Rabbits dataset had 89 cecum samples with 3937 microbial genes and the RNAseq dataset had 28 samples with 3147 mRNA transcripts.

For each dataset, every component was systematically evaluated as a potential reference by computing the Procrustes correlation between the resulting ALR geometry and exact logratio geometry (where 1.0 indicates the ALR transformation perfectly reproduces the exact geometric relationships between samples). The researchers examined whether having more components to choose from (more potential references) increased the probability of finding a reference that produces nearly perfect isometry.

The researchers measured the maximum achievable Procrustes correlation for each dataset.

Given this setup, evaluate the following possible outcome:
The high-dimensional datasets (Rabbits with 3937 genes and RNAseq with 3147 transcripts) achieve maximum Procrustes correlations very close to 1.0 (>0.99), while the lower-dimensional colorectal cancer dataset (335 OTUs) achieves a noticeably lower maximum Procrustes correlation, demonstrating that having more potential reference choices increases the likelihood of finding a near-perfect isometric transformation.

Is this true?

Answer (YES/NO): YES